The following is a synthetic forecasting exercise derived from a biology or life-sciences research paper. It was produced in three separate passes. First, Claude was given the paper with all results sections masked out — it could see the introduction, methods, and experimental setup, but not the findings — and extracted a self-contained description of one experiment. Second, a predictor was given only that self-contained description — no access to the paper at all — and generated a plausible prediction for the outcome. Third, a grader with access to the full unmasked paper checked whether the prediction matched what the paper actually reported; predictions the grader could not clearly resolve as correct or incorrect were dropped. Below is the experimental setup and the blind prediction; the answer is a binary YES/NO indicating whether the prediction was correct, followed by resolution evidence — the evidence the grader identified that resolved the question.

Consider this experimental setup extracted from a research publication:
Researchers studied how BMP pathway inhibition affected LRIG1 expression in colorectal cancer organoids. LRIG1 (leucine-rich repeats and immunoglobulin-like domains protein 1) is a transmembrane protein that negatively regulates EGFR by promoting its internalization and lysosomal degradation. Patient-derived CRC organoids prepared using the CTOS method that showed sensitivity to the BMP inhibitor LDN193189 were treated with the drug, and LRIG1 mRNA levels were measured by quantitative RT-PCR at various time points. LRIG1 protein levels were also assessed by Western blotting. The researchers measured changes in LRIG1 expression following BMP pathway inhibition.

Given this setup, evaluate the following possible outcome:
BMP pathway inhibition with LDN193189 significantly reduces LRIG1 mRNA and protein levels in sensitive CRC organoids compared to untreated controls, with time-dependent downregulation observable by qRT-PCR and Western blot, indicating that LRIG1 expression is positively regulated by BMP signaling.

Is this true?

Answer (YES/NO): NO